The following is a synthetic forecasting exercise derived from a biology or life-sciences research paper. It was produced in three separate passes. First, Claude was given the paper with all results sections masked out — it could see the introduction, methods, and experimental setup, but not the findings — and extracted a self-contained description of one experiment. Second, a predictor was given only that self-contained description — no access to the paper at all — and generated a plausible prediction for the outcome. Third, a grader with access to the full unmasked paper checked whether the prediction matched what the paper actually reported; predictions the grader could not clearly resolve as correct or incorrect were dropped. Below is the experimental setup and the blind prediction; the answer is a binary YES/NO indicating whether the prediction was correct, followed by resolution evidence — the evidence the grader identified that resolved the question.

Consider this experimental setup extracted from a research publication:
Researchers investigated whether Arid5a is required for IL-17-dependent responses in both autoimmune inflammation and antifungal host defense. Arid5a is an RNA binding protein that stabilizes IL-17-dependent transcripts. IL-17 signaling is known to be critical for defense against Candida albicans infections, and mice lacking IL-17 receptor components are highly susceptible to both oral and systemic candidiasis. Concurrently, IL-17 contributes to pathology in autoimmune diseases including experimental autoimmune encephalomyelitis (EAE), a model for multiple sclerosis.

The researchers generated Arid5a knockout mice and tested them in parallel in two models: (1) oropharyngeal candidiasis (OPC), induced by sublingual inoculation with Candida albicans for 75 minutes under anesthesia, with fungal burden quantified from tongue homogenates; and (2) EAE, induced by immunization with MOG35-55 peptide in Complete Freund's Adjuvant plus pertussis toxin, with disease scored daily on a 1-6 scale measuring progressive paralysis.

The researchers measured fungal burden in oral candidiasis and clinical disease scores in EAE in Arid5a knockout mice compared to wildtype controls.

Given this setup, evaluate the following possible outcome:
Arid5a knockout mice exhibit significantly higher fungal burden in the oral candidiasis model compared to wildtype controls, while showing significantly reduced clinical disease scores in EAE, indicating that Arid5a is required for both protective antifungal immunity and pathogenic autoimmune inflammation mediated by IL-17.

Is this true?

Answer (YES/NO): NO